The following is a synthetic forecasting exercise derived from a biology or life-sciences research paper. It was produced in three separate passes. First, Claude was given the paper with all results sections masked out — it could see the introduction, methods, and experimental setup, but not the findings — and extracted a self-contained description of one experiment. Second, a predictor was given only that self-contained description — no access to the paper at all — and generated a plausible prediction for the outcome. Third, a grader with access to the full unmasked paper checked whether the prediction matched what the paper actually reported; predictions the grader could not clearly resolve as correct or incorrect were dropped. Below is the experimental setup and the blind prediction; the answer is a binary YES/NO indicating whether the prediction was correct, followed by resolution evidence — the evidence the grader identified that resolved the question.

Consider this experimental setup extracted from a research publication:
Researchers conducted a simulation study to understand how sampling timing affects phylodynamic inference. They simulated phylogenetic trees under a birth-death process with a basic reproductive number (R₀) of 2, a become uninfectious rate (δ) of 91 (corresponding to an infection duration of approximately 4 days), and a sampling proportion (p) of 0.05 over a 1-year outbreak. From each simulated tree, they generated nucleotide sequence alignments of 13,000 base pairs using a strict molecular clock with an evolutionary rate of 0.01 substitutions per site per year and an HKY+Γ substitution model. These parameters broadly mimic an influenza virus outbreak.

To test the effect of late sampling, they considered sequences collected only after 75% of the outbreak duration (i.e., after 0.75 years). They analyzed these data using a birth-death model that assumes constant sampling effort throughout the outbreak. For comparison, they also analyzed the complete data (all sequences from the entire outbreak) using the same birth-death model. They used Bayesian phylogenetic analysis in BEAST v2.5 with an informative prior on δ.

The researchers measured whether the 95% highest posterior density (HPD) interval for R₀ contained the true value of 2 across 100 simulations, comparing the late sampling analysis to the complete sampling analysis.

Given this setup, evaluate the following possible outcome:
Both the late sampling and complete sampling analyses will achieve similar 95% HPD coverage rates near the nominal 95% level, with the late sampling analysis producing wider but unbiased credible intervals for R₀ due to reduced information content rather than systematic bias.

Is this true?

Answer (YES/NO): NO